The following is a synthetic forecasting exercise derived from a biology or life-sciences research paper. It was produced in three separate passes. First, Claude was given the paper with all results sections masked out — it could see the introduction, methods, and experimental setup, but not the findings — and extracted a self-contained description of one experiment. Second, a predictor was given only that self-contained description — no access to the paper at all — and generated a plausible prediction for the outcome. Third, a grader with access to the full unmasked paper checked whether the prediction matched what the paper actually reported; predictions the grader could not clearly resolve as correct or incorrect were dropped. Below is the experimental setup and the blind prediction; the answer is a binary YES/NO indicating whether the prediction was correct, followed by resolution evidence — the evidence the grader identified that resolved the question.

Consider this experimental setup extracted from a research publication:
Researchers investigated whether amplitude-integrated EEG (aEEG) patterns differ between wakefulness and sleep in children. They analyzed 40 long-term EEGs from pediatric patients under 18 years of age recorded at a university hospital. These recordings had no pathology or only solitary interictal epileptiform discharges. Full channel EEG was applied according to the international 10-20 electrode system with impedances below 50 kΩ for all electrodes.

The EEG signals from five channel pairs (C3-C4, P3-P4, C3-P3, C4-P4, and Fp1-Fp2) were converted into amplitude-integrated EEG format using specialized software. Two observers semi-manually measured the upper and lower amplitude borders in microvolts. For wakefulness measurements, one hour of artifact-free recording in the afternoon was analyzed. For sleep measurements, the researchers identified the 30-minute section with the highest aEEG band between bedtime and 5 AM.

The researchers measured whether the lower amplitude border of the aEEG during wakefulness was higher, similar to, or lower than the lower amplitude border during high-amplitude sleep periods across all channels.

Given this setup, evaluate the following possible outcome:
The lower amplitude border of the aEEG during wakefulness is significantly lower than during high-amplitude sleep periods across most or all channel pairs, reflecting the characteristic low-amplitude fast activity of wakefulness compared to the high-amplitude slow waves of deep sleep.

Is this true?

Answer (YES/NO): YES